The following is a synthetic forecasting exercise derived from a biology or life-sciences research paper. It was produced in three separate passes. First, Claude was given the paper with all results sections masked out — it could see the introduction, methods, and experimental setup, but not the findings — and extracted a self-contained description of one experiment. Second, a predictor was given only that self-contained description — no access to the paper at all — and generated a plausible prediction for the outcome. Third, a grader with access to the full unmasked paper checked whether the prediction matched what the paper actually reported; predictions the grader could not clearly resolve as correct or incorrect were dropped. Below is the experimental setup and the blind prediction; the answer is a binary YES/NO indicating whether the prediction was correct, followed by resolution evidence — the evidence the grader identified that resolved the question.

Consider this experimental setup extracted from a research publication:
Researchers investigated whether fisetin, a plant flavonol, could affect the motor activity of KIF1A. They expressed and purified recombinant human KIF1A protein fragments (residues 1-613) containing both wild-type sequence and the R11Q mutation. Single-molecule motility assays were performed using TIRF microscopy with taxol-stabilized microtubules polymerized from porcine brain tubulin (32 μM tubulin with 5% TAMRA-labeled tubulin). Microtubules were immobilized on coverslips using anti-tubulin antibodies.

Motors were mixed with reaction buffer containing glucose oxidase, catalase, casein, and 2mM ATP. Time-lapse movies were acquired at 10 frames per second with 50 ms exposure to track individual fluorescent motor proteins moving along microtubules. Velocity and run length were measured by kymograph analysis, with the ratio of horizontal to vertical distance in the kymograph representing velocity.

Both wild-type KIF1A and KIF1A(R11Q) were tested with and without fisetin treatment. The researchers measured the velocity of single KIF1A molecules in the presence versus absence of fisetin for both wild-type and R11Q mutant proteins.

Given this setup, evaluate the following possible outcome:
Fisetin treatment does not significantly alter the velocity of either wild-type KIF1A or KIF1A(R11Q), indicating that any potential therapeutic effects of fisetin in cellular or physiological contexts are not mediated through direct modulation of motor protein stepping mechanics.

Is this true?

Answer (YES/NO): NO